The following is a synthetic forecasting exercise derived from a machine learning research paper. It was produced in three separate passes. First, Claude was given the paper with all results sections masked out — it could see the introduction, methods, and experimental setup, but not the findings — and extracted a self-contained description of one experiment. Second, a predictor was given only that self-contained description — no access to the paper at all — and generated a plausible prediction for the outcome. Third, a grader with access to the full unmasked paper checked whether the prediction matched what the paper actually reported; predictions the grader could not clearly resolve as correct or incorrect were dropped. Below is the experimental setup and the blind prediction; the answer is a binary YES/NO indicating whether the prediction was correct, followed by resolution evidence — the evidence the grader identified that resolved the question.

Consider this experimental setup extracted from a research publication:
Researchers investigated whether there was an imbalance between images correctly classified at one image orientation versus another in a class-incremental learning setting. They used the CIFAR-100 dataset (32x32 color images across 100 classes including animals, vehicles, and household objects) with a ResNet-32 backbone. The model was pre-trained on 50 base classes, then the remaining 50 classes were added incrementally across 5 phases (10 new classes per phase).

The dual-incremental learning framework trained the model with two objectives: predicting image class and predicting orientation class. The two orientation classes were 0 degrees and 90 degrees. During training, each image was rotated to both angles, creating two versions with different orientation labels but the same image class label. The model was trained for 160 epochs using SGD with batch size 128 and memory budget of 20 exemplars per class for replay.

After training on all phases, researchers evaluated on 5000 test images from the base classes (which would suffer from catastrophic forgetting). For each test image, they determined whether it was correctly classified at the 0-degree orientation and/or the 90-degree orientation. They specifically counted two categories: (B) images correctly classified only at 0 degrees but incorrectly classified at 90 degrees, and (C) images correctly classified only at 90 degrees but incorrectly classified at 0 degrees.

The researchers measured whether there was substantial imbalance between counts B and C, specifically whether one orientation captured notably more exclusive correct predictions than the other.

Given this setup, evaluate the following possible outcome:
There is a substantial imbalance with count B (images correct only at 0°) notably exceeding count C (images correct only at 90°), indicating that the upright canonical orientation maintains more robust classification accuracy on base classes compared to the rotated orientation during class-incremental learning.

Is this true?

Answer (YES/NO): NO